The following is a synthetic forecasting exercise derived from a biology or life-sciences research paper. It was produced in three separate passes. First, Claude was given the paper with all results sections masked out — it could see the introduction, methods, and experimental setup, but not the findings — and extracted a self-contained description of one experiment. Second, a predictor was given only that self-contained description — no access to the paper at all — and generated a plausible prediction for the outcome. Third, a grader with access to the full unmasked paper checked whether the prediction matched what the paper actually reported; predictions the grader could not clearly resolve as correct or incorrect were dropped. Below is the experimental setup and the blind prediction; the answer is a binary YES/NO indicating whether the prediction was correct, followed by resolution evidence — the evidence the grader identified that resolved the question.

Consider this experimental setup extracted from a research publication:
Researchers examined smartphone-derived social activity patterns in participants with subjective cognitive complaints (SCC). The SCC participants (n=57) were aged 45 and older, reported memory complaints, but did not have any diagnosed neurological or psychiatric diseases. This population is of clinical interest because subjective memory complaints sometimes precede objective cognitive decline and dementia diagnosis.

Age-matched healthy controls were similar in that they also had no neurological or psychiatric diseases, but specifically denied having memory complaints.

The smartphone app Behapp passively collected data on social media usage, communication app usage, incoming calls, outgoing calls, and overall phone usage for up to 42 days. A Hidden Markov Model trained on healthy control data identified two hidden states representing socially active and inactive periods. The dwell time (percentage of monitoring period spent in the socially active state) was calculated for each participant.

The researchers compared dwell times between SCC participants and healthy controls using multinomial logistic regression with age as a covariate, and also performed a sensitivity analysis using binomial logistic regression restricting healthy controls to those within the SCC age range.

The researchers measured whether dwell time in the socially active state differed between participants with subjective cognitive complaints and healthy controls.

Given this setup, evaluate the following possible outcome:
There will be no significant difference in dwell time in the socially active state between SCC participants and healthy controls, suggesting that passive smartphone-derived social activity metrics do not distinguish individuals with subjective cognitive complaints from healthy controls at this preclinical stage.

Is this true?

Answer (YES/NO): YES